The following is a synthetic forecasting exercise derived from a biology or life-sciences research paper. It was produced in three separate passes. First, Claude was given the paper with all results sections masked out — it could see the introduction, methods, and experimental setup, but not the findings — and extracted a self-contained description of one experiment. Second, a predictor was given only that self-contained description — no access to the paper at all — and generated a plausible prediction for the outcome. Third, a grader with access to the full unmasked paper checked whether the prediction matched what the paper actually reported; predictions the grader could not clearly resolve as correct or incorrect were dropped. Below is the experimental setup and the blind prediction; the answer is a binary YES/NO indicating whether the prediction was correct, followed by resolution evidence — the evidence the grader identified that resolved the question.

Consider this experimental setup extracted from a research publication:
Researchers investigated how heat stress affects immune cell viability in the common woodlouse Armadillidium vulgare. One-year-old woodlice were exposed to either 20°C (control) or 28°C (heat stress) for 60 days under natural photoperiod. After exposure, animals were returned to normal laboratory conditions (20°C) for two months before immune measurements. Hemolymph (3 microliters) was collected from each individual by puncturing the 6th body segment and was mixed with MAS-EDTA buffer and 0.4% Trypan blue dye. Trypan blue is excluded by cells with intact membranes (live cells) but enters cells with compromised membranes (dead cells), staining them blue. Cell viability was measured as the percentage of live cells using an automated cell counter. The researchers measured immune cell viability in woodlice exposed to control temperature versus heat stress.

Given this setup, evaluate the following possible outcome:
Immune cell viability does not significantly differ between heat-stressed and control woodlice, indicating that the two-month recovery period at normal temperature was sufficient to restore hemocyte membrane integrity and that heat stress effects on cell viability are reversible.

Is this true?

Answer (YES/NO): NO